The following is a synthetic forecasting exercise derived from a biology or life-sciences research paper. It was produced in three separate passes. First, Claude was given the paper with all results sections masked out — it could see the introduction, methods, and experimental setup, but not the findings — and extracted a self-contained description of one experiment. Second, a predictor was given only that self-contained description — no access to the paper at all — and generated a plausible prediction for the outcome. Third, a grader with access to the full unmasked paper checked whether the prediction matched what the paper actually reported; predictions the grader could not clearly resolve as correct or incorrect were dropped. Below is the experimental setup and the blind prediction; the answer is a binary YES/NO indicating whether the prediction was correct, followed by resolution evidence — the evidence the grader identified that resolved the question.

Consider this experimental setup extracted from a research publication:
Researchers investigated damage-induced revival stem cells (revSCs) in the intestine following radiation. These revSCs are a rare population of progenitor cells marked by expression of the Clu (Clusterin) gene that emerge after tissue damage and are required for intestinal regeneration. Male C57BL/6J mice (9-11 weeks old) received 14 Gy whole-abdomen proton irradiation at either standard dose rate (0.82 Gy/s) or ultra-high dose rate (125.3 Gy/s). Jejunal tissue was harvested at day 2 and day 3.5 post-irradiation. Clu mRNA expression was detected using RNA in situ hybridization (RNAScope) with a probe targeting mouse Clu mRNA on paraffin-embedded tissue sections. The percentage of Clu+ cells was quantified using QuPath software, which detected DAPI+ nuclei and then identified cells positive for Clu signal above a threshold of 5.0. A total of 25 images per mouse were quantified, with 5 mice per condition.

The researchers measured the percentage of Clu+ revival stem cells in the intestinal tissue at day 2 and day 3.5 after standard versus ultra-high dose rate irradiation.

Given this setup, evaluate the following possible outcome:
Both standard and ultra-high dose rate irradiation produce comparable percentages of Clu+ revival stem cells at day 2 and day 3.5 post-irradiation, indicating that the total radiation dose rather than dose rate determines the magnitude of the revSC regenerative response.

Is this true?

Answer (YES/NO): NO